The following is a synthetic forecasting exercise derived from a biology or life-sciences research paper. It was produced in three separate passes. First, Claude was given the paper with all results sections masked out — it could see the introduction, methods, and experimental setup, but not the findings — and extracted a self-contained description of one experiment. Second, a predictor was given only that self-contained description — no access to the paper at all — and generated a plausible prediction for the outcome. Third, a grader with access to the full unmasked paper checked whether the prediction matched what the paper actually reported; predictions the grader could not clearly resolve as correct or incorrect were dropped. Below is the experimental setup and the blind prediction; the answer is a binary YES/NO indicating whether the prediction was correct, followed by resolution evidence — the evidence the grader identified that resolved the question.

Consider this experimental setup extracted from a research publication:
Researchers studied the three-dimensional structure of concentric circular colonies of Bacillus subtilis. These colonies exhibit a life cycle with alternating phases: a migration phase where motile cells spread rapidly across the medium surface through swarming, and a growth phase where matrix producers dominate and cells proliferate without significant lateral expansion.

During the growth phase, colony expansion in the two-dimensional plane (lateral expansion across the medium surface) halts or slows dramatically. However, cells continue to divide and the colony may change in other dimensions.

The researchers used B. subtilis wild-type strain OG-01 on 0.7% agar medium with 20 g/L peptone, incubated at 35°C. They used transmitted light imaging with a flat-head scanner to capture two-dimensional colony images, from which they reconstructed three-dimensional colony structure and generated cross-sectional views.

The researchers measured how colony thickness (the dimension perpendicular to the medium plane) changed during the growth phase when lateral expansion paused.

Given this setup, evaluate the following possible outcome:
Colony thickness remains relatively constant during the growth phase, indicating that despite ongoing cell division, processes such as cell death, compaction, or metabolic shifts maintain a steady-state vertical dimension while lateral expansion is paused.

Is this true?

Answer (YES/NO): NO